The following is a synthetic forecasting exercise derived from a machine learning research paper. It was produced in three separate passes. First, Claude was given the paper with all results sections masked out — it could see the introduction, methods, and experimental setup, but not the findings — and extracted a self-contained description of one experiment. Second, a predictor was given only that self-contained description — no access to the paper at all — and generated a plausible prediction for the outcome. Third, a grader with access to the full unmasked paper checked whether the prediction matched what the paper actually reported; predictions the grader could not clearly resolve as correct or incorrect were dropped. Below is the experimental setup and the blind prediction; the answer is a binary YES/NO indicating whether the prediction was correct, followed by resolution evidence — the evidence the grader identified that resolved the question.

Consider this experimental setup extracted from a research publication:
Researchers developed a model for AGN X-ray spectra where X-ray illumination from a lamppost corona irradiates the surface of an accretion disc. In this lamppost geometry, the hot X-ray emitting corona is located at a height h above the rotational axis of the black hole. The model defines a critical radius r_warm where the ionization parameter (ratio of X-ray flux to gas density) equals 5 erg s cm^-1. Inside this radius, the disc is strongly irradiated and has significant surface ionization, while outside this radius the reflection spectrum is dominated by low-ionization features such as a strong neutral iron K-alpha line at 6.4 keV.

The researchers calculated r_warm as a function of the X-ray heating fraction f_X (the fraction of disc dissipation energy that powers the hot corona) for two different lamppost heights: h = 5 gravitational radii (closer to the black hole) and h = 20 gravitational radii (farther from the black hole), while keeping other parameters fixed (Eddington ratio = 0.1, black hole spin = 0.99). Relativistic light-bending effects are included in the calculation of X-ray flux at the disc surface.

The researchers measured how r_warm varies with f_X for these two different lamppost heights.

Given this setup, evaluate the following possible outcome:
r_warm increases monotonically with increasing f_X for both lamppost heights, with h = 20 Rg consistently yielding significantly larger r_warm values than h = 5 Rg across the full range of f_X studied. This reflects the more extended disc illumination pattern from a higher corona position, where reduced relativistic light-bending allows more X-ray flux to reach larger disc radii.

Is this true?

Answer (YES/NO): YES